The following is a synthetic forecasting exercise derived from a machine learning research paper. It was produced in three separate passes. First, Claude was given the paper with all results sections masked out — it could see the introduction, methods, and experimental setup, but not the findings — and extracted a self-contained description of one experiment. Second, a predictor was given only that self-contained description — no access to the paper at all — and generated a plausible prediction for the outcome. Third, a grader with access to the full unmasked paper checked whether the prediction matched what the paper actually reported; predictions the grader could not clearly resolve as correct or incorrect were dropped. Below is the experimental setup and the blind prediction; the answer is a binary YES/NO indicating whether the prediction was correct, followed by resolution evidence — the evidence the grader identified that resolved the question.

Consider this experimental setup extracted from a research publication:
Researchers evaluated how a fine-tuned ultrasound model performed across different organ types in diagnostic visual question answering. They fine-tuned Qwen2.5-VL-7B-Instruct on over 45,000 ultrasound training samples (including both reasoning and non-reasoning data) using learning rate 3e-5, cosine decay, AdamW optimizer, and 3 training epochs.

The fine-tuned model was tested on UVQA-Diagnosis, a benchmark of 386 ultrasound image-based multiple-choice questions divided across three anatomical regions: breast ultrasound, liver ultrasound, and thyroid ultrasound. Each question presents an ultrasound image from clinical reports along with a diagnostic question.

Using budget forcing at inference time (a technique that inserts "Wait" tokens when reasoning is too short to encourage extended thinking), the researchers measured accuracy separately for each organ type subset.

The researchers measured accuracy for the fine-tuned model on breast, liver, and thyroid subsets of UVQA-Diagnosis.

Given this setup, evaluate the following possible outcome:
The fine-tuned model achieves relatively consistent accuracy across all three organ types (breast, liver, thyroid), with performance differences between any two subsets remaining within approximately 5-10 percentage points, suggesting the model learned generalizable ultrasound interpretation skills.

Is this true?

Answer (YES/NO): YES